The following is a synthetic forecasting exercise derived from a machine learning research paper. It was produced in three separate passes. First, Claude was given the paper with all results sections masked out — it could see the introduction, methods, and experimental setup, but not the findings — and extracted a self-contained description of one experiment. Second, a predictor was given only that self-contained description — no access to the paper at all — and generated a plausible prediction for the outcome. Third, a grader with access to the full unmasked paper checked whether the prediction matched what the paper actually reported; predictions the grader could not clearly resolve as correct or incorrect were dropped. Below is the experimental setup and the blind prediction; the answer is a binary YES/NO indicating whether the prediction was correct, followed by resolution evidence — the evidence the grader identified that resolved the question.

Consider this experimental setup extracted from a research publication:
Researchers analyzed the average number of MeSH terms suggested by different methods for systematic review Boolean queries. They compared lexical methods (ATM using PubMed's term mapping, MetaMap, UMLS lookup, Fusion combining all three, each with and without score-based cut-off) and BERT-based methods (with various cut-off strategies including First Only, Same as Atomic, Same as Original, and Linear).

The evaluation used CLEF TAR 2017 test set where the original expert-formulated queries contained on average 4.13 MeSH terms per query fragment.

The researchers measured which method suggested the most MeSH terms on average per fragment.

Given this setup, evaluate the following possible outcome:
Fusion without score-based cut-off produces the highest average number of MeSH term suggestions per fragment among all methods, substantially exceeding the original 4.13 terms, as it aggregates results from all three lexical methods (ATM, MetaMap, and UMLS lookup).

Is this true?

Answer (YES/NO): NO